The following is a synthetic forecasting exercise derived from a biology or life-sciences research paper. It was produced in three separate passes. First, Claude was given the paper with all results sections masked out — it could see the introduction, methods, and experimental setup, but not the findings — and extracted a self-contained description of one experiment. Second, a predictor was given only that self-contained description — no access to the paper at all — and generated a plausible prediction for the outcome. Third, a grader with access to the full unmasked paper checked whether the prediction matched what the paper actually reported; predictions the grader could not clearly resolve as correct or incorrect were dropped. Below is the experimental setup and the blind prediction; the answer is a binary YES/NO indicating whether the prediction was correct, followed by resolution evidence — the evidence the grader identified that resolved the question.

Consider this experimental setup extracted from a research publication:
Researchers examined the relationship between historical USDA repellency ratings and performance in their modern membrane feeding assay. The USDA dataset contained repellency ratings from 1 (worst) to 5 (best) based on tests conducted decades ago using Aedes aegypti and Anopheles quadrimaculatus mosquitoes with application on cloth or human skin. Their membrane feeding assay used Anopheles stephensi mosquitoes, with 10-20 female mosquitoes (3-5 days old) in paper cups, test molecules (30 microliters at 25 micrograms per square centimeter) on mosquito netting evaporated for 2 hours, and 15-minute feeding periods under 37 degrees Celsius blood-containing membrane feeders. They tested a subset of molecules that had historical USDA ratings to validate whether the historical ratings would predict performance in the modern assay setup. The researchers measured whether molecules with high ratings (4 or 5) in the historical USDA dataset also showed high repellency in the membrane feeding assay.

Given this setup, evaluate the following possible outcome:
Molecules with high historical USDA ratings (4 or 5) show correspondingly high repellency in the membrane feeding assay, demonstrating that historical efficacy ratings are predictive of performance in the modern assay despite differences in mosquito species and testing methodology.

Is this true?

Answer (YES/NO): YES